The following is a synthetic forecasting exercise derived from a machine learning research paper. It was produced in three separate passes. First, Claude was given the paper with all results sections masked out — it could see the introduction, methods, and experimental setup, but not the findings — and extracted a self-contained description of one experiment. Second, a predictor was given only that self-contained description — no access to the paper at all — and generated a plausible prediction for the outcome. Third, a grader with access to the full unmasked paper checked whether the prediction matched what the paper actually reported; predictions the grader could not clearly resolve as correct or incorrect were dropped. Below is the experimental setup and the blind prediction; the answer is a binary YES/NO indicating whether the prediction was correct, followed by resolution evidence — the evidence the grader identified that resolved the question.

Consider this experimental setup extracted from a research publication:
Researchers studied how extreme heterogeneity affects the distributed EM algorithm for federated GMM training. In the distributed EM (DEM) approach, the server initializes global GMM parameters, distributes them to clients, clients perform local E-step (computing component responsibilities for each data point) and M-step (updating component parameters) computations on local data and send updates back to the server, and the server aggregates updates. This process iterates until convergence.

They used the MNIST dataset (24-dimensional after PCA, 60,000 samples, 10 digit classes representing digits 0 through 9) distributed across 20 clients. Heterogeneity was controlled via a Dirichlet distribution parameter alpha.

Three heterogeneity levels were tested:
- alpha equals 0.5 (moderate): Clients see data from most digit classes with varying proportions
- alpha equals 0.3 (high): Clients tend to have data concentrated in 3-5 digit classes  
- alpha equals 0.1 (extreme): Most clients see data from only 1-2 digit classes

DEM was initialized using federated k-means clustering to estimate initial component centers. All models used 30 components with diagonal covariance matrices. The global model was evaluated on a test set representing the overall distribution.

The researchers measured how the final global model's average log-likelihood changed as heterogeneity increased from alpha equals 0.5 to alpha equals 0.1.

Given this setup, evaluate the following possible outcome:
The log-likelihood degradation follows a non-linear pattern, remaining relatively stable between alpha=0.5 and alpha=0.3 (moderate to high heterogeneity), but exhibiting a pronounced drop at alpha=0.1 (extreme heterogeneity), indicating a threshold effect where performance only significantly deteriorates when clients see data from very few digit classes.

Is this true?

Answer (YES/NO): NO